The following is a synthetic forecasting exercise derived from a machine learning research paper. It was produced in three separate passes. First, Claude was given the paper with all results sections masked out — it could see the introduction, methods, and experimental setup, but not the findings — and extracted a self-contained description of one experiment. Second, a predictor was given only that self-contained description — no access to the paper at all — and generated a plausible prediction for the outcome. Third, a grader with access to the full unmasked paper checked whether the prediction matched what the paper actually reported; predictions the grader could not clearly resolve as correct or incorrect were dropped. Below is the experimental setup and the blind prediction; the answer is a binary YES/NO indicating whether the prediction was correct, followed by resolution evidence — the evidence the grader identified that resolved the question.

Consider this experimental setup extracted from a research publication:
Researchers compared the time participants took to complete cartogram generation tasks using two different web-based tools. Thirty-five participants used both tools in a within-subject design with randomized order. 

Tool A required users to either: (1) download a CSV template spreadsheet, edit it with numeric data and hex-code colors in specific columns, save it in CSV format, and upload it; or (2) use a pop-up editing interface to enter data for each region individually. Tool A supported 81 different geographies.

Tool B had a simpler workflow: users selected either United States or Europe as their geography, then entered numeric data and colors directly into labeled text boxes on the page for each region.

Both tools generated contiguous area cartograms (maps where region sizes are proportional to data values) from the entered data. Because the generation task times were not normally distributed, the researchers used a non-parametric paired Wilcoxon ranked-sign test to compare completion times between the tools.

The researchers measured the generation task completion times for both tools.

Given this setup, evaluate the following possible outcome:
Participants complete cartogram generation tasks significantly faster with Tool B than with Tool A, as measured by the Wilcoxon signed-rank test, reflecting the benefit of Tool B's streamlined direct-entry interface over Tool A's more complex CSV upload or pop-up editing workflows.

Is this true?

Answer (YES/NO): NO